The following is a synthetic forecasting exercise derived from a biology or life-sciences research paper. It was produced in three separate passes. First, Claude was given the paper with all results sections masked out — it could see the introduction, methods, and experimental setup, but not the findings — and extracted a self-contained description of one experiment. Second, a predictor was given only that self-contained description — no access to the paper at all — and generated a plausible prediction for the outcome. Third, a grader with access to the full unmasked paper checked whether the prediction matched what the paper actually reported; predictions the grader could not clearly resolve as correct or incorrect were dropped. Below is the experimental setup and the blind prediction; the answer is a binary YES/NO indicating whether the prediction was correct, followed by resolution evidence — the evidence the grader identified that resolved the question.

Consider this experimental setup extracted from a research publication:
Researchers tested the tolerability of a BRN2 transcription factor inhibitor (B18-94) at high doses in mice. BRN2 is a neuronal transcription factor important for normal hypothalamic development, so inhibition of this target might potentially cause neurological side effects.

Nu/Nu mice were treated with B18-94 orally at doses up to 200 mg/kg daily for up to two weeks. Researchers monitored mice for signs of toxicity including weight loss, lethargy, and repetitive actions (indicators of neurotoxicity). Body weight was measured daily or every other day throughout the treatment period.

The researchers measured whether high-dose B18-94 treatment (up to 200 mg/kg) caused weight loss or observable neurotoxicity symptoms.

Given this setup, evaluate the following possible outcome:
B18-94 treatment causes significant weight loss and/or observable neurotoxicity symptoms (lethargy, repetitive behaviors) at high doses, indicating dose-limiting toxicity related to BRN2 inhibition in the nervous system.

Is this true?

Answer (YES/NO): NO